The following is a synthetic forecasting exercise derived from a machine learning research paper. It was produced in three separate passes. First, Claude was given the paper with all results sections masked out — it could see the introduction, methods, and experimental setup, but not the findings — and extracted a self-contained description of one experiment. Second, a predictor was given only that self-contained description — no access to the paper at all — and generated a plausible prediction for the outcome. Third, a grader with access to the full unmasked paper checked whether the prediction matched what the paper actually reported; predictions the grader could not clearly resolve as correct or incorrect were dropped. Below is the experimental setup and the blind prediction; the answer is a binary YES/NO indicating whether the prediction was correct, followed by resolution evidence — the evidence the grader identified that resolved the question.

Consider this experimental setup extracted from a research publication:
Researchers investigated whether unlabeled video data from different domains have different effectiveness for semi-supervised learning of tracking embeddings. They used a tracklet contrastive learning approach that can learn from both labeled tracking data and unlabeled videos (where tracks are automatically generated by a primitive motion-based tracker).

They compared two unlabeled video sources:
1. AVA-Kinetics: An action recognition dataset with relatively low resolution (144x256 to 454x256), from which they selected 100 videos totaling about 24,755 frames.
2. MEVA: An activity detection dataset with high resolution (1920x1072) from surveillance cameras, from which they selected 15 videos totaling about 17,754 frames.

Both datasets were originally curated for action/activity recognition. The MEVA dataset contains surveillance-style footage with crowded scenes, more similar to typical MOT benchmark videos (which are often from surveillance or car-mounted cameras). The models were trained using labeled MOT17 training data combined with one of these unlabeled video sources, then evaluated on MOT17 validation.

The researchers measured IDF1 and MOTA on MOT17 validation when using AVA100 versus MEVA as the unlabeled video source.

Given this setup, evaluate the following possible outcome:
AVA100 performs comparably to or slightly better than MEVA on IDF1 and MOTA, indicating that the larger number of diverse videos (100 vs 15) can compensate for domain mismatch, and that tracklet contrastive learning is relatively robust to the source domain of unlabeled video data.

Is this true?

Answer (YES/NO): NO